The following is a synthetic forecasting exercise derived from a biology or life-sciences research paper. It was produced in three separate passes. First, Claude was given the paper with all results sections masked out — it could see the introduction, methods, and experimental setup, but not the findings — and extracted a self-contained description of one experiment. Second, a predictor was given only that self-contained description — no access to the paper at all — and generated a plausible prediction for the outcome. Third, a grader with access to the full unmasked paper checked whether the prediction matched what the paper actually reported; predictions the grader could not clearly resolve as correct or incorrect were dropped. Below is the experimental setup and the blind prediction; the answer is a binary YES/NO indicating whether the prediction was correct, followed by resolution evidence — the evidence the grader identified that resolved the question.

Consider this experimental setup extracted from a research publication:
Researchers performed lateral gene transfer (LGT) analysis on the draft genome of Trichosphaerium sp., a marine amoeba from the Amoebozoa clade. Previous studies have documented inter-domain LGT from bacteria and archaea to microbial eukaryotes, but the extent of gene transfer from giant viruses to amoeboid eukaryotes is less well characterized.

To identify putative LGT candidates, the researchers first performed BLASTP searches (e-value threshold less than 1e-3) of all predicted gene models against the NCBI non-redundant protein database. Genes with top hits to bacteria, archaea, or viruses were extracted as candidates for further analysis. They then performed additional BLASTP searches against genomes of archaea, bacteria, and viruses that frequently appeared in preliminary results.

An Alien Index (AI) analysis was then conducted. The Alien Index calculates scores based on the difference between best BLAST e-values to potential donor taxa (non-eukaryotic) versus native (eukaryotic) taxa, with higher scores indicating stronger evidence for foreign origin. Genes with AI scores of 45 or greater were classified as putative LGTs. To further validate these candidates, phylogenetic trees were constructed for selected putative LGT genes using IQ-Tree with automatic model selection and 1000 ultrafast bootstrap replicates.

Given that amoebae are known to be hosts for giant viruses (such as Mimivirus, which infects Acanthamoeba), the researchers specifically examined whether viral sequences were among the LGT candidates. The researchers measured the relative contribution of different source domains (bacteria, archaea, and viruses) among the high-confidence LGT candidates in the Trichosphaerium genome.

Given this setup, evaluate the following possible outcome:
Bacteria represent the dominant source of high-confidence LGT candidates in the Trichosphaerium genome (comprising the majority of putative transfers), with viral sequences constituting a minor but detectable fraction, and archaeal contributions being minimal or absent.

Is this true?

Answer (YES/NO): NO